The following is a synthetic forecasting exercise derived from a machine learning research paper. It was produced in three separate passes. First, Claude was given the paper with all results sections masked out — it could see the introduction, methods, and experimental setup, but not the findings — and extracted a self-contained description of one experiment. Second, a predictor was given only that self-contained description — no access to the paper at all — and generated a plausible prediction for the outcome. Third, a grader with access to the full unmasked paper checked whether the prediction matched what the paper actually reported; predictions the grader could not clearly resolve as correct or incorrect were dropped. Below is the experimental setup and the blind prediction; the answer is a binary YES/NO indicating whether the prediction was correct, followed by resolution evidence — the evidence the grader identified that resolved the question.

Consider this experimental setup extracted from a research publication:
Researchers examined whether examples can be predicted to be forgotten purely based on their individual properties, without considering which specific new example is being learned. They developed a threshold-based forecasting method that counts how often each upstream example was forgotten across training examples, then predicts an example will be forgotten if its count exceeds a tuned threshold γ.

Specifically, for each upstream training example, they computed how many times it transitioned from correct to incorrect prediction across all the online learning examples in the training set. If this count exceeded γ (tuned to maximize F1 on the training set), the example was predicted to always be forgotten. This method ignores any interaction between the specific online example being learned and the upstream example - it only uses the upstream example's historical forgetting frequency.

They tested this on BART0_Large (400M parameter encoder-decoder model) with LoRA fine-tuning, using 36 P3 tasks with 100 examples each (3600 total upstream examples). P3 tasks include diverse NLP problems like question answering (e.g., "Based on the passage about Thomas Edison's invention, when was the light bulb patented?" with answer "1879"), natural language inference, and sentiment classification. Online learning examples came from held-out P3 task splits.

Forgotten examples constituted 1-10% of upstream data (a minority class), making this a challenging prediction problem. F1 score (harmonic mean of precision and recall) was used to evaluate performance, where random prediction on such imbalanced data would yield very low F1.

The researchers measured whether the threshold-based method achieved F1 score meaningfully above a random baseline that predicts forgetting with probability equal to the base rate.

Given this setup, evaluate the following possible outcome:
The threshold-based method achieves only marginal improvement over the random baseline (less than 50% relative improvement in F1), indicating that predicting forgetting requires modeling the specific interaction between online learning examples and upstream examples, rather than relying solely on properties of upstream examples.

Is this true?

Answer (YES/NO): NO